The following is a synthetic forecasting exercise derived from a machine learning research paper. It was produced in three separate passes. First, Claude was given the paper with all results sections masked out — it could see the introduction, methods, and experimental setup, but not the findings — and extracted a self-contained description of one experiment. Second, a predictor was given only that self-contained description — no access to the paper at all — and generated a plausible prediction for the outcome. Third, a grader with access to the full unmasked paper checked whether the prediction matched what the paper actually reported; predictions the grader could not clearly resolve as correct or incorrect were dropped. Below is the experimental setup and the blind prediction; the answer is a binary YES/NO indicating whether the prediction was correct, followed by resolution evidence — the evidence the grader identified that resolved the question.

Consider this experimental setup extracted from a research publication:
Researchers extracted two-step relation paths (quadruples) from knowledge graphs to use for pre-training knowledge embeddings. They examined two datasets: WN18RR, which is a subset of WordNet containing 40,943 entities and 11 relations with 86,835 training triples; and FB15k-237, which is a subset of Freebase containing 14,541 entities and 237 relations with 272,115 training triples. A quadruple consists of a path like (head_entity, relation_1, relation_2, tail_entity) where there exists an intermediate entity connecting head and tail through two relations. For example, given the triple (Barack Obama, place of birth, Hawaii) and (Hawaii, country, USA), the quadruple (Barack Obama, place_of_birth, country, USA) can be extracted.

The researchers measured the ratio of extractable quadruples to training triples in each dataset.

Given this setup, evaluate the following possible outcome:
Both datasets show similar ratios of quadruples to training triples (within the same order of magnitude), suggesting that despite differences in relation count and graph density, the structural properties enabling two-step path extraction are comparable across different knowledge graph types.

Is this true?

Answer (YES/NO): NO